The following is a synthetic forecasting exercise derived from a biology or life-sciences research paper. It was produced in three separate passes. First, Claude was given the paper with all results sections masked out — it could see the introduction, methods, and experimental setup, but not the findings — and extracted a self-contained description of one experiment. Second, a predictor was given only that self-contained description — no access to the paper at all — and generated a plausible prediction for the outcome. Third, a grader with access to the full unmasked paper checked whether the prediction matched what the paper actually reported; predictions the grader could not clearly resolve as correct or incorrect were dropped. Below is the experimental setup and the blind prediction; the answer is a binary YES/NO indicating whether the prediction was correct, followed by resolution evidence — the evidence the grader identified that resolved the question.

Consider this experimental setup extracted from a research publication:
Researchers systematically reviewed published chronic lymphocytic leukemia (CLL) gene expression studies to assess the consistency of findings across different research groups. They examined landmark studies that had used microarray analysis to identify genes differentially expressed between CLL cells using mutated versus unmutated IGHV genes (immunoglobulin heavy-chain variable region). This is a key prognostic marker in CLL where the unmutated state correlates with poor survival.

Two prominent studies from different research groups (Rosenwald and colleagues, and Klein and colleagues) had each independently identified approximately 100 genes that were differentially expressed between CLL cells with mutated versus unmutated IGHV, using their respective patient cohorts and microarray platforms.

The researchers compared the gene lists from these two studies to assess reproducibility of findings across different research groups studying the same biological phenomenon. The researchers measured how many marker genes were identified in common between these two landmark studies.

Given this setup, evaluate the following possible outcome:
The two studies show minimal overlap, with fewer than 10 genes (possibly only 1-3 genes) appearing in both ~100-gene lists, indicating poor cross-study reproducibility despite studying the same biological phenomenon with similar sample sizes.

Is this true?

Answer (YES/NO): YES